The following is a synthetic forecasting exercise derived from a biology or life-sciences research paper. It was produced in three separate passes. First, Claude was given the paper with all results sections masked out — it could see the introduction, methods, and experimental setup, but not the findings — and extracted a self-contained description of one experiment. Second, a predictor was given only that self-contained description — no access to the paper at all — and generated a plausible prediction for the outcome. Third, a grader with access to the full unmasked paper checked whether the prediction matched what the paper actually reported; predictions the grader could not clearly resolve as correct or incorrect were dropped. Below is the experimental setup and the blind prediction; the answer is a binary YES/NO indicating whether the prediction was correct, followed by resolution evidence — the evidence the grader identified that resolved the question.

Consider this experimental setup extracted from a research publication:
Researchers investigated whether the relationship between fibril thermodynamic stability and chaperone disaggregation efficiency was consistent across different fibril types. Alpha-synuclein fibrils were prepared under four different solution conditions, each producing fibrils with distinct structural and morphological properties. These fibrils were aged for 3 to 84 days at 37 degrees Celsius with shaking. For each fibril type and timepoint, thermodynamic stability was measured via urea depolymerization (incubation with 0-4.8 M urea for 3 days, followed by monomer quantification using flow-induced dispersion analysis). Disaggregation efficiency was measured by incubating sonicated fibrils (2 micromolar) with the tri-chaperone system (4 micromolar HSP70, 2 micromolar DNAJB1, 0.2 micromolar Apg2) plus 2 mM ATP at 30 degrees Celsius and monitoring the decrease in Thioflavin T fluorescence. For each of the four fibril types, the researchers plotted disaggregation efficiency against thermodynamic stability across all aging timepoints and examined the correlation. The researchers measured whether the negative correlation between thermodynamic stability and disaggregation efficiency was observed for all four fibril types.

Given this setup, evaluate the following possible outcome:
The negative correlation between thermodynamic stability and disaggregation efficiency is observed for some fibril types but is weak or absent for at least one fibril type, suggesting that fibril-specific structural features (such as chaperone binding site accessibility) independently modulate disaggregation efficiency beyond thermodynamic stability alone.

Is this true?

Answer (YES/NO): YES